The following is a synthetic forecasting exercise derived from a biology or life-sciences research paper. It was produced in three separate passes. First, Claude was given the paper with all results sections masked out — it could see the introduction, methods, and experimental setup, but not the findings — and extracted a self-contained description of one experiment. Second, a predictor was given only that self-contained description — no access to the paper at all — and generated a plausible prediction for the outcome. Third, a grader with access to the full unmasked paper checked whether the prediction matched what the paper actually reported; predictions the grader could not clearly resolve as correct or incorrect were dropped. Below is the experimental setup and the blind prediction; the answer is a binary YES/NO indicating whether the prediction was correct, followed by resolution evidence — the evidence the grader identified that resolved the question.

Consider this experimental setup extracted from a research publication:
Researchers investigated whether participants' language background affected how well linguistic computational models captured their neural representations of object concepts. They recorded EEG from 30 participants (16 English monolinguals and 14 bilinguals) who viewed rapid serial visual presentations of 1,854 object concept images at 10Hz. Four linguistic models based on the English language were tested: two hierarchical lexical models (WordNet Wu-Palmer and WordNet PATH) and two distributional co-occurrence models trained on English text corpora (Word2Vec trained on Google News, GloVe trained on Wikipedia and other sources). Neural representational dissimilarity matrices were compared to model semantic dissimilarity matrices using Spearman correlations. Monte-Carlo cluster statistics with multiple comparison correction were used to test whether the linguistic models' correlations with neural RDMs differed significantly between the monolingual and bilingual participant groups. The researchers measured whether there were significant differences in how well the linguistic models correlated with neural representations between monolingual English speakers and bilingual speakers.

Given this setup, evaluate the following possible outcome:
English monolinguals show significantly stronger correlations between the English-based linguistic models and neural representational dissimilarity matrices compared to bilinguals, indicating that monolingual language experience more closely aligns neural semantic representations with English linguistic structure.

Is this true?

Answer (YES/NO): NO